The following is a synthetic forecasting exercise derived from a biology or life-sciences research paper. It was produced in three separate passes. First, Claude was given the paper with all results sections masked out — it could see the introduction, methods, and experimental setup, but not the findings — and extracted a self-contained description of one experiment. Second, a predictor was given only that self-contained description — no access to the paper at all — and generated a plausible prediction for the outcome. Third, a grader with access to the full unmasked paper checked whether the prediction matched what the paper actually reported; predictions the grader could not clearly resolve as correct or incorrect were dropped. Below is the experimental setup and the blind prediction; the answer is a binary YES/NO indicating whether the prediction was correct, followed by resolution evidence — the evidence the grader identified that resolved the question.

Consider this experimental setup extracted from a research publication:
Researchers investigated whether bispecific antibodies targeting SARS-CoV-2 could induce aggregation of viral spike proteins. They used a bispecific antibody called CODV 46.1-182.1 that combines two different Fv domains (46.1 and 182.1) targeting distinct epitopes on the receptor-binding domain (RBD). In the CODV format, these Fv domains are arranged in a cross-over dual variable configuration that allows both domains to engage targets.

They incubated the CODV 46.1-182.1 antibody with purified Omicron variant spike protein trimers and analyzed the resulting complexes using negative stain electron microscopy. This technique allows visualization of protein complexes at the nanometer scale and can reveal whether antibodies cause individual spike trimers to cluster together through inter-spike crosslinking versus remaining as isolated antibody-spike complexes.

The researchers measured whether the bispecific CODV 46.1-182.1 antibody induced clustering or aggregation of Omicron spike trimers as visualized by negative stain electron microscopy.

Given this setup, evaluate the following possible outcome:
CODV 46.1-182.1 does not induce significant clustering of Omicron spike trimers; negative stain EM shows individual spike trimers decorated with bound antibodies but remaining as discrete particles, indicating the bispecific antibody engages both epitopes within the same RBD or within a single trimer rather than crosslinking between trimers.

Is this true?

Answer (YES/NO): NO